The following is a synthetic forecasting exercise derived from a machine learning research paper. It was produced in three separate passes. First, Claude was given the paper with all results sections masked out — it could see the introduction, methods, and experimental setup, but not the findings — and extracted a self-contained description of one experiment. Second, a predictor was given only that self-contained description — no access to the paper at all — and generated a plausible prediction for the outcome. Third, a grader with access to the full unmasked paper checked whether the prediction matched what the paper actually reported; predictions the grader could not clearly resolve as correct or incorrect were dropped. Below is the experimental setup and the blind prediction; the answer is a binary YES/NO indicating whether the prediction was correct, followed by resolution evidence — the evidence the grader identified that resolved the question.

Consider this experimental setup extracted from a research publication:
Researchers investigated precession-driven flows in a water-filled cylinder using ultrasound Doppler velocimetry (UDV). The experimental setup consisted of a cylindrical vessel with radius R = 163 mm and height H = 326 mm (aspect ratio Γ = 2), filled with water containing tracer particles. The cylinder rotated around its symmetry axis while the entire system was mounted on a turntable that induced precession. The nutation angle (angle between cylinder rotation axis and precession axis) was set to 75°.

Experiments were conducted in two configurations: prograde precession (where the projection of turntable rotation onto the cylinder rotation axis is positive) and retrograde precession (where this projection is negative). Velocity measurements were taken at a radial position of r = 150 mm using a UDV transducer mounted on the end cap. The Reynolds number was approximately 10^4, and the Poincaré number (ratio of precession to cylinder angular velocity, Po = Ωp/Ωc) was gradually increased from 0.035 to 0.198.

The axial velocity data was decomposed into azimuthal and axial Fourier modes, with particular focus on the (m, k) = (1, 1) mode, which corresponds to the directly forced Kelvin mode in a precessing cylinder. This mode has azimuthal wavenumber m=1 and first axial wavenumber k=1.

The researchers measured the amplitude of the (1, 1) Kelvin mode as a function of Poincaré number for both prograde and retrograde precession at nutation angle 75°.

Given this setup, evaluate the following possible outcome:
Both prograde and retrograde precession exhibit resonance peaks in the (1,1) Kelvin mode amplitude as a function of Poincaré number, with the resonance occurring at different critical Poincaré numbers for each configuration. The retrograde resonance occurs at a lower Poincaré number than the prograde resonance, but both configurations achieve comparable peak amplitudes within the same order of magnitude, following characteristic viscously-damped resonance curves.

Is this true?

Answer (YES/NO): NO